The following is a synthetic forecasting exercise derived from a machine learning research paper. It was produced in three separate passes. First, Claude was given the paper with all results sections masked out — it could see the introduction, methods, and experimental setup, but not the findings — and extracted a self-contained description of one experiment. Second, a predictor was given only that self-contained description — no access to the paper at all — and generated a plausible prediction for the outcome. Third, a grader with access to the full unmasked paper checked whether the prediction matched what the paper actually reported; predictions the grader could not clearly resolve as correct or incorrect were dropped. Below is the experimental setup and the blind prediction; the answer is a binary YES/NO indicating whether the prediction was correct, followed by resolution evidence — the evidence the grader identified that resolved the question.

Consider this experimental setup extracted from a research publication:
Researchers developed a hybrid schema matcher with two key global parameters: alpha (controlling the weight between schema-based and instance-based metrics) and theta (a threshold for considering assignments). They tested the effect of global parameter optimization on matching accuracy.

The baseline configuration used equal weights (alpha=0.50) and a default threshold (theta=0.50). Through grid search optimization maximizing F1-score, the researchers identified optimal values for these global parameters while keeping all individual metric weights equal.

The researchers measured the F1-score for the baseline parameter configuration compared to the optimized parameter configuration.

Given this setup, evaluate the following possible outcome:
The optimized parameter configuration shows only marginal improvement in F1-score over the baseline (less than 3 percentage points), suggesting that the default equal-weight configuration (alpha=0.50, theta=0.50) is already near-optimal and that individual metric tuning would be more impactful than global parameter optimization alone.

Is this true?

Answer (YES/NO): YES